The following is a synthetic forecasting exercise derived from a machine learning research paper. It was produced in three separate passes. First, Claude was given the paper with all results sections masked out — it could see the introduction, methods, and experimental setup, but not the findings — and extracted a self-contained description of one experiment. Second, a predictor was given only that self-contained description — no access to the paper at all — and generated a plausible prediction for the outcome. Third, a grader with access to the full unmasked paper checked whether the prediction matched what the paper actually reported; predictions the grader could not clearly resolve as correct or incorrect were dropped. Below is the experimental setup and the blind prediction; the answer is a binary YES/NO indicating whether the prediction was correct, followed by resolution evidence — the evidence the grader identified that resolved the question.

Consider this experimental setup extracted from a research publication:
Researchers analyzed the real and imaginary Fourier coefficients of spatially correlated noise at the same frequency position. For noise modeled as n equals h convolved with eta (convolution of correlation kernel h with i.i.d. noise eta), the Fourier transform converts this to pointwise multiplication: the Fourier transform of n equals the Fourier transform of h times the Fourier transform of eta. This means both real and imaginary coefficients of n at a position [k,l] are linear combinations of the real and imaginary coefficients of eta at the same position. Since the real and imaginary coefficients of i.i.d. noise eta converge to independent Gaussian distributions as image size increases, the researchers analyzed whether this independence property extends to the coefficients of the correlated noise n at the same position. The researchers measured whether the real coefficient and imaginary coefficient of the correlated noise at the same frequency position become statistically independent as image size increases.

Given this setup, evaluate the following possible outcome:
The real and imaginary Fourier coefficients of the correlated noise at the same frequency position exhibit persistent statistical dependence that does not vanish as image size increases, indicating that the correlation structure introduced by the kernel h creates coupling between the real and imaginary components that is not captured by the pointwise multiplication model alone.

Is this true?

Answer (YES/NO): NO